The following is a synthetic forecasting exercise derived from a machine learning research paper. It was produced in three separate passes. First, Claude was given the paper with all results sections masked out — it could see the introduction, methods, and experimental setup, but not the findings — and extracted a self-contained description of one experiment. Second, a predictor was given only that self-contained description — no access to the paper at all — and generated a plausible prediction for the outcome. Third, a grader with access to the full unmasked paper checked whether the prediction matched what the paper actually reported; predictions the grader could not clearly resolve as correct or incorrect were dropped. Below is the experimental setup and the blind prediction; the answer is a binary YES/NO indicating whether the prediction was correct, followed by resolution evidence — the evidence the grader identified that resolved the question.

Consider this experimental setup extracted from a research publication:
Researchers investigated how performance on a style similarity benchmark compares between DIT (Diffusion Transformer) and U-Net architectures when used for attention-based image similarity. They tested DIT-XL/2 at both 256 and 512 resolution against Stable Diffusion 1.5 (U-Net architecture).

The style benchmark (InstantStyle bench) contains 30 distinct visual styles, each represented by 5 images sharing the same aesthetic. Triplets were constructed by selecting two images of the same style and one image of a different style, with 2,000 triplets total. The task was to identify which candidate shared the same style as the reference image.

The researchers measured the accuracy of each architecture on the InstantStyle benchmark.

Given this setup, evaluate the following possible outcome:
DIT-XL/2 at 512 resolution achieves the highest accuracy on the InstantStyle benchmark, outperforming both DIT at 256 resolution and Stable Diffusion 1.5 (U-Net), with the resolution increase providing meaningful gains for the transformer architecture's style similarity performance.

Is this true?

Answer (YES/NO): NO